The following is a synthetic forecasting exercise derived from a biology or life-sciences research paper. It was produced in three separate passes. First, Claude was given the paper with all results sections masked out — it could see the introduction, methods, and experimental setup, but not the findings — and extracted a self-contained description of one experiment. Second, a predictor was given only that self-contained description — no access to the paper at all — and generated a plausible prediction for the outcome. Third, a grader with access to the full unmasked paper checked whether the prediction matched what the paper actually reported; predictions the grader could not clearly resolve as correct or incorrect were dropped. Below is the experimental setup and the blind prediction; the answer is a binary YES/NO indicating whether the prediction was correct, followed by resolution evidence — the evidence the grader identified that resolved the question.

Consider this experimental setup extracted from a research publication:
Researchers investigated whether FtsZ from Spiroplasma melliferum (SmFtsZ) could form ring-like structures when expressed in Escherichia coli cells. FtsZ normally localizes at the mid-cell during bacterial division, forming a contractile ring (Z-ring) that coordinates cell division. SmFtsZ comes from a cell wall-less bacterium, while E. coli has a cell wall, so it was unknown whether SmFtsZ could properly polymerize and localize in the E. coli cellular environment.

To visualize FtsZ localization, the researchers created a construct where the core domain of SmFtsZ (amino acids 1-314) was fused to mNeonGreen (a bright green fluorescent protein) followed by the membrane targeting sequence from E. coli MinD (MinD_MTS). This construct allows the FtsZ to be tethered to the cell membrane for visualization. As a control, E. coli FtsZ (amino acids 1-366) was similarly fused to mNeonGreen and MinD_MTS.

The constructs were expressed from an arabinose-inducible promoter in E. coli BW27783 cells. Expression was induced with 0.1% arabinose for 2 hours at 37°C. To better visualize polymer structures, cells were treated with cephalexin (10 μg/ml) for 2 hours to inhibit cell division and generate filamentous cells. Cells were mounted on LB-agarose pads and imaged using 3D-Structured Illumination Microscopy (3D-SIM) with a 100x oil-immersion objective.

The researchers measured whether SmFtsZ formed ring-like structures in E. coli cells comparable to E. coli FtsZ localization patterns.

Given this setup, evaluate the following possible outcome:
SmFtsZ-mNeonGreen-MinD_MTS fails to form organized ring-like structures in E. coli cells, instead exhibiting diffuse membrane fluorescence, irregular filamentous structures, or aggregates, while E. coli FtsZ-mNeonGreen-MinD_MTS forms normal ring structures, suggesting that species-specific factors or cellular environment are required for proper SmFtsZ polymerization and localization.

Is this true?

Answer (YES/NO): NO